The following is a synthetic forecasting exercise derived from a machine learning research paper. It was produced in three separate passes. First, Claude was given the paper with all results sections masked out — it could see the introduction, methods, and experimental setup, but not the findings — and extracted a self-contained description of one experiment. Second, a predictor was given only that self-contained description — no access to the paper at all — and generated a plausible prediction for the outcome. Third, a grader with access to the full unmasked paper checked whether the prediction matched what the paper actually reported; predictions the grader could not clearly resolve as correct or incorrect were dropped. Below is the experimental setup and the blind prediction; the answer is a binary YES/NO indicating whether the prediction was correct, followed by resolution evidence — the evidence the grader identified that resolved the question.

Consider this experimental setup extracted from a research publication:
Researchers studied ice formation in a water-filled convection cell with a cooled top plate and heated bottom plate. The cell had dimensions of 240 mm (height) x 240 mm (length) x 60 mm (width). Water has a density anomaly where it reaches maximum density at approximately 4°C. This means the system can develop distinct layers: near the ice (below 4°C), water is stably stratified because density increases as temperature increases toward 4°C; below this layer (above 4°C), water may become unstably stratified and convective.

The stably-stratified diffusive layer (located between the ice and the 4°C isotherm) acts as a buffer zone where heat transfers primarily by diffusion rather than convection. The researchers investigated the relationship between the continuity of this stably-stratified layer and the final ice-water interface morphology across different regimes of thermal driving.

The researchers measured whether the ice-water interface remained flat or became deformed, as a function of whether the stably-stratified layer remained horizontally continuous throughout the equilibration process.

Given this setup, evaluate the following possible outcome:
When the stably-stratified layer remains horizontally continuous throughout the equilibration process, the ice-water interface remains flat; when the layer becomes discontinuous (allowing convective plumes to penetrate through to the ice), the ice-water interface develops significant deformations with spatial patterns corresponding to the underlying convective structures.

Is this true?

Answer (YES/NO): YES